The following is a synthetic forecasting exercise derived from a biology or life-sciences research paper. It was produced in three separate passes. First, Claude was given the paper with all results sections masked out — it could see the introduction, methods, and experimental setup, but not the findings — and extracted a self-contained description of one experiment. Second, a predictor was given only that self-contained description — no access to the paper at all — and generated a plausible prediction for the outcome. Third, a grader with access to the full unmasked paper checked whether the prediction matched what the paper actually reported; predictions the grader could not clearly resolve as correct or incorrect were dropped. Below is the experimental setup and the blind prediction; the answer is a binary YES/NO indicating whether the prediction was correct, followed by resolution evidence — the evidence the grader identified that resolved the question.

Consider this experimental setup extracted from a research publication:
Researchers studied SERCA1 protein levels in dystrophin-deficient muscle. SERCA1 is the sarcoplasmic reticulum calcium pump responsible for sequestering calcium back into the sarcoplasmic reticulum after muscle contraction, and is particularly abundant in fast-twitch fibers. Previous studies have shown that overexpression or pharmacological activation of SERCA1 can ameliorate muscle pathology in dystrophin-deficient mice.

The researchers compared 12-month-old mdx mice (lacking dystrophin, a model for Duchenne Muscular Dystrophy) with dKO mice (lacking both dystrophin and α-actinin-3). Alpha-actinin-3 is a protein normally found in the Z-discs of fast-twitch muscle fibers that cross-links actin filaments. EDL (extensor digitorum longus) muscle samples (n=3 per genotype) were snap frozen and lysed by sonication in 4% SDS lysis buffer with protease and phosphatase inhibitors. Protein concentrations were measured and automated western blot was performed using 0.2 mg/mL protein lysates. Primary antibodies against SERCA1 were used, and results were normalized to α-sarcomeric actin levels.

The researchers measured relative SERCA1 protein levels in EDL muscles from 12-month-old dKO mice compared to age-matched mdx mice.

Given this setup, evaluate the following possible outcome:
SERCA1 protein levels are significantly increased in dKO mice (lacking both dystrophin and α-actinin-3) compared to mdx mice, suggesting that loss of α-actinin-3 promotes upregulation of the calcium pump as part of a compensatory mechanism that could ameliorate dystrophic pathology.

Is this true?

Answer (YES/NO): YES